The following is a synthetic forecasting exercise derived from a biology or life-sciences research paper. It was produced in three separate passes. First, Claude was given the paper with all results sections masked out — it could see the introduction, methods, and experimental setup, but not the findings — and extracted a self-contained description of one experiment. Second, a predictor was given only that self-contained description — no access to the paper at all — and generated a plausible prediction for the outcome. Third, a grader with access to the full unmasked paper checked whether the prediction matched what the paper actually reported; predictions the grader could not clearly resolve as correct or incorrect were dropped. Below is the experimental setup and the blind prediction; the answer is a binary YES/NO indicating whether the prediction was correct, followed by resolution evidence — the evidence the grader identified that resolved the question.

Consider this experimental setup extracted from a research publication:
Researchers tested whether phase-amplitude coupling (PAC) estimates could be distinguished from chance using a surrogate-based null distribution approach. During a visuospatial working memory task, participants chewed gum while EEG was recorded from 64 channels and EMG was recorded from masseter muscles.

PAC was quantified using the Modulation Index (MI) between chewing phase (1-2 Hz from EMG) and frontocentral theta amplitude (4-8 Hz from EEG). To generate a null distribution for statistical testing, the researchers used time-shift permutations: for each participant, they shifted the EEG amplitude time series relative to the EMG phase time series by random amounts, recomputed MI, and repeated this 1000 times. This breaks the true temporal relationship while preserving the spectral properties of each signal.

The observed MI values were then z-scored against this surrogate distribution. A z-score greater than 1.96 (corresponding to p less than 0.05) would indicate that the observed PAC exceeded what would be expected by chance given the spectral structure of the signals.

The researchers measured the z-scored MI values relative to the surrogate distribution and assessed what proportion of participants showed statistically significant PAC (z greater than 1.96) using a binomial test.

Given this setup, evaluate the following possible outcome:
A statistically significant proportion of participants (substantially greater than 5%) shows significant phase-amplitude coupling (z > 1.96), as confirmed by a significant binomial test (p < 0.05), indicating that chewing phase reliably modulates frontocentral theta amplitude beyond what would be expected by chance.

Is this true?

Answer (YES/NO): YES